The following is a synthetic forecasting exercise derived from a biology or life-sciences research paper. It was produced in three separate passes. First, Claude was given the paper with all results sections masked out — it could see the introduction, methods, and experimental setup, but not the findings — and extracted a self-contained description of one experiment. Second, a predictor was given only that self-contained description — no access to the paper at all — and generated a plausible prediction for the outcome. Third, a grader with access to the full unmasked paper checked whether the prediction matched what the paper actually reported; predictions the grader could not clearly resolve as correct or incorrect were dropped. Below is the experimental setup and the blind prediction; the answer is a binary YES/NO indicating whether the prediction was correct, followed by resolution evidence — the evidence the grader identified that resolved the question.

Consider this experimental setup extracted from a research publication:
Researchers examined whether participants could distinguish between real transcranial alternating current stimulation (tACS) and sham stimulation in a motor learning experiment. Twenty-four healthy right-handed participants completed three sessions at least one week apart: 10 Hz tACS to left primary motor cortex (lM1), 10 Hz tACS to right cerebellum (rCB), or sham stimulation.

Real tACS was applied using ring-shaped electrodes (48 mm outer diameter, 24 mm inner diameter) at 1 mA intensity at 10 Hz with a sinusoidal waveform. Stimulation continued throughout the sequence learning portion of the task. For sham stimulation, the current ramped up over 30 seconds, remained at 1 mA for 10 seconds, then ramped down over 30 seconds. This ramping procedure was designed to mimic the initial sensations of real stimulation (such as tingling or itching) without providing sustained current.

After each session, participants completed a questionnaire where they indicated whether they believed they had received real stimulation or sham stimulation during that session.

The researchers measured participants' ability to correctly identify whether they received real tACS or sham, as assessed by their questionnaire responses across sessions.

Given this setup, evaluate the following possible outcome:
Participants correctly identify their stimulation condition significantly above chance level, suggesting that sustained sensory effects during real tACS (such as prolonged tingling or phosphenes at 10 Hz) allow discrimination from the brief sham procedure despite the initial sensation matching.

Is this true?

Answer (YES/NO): NO